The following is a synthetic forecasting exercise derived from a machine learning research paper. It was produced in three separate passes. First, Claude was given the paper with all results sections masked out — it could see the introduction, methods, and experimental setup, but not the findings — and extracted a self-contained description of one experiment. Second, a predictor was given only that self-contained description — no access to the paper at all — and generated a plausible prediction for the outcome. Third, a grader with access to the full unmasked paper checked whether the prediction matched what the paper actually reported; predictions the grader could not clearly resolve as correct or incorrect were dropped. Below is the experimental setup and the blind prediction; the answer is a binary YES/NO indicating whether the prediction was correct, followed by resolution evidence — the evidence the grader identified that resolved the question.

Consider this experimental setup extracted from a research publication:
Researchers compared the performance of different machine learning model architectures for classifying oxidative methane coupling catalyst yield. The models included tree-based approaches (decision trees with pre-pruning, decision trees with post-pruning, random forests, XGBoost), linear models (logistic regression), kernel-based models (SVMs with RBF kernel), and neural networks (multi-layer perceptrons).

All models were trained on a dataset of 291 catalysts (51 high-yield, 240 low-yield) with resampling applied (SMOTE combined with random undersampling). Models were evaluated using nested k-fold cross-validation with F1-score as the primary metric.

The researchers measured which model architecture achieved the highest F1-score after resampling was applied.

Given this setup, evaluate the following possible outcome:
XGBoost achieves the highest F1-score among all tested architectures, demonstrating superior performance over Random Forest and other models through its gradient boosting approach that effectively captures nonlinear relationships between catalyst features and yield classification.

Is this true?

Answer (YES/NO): NO